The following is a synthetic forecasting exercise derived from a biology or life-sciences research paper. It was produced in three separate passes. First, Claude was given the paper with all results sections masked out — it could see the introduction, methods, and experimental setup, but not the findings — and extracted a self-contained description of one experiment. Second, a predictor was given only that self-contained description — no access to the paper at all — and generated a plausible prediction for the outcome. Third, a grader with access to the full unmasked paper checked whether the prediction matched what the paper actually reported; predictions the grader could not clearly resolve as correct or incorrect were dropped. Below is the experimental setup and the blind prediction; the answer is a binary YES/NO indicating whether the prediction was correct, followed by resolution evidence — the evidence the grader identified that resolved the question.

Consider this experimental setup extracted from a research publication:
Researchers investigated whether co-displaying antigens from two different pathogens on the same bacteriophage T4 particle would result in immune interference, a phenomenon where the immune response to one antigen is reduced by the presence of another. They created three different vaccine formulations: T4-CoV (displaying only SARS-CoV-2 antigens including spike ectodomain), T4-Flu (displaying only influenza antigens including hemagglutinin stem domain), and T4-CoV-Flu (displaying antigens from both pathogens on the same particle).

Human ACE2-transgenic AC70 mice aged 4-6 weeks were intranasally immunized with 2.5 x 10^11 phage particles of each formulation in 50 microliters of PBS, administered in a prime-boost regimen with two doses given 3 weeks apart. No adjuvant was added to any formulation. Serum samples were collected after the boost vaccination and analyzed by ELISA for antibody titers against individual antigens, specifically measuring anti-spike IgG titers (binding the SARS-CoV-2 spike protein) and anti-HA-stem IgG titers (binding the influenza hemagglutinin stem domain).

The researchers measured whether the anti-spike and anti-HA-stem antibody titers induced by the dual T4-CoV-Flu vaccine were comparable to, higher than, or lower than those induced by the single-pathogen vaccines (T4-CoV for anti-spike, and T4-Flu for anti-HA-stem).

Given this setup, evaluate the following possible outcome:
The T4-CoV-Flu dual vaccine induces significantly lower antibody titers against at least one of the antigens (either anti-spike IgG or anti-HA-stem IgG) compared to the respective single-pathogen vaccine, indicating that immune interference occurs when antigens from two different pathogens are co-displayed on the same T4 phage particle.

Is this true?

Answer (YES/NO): NO